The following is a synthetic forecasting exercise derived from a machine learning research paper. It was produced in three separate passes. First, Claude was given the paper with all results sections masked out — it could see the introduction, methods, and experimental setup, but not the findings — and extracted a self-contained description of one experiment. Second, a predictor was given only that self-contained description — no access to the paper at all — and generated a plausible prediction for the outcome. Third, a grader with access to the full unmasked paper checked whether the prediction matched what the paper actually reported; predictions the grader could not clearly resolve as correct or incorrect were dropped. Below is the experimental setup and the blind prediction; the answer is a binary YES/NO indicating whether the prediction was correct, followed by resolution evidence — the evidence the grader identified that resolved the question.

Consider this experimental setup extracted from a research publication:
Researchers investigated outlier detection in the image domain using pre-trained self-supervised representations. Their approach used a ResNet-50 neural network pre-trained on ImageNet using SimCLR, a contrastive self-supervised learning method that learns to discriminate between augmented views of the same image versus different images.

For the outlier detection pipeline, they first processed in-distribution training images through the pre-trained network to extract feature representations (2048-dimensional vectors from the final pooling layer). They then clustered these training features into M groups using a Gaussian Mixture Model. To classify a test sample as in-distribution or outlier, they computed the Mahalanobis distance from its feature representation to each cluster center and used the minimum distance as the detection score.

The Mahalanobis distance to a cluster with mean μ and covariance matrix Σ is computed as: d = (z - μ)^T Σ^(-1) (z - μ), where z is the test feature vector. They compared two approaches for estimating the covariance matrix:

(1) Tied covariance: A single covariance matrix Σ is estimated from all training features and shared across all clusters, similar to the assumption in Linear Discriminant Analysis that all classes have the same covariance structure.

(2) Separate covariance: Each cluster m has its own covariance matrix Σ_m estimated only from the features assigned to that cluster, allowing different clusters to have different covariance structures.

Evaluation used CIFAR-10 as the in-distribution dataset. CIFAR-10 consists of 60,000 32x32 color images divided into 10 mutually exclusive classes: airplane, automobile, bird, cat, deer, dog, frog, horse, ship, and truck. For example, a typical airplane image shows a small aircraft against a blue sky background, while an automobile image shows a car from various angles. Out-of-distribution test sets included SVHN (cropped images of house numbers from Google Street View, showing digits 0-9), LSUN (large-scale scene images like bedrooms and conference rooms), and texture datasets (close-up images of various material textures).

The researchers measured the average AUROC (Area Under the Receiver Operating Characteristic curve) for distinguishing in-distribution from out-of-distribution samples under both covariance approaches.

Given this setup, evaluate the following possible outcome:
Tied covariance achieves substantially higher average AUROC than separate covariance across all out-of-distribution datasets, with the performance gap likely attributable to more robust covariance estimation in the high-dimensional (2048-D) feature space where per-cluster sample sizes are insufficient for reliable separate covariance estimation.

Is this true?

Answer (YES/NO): YES